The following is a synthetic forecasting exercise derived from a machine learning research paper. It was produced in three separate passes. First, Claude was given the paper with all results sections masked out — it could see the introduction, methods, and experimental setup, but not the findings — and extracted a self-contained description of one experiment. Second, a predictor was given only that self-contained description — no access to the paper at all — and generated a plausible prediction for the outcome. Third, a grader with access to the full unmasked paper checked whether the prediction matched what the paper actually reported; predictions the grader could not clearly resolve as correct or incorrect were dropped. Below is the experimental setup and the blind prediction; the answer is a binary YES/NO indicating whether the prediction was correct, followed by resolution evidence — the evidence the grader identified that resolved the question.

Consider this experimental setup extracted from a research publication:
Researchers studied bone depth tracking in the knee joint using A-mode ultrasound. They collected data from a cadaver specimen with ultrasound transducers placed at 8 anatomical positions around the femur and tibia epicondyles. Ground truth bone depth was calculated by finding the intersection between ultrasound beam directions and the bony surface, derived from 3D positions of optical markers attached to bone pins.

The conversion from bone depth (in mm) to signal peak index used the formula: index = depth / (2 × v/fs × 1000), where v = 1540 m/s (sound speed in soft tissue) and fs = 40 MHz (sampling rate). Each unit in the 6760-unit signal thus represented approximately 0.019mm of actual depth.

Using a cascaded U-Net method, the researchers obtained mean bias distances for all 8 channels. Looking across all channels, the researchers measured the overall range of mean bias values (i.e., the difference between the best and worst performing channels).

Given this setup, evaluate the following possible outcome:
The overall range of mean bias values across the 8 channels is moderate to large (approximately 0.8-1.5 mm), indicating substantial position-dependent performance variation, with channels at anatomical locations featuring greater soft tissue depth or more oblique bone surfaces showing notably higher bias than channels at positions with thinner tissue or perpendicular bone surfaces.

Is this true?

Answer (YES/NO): NO